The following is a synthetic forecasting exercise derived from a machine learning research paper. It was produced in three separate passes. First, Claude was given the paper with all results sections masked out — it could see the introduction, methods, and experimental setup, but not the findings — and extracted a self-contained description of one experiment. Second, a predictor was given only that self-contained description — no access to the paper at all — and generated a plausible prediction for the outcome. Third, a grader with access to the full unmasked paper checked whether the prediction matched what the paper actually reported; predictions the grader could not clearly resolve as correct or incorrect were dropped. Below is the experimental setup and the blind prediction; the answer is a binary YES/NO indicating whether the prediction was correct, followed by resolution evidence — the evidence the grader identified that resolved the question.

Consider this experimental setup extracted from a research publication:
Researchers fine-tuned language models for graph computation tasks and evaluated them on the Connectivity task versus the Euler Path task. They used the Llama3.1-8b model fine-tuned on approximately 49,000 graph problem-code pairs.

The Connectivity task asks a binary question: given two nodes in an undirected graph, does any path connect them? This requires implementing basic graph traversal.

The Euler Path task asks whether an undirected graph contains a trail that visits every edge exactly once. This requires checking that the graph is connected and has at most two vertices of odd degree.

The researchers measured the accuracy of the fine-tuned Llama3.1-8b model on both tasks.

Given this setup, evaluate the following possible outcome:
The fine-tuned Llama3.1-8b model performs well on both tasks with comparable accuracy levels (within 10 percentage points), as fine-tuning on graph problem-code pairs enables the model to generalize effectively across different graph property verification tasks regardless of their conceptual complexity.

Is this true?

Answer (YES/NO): YES